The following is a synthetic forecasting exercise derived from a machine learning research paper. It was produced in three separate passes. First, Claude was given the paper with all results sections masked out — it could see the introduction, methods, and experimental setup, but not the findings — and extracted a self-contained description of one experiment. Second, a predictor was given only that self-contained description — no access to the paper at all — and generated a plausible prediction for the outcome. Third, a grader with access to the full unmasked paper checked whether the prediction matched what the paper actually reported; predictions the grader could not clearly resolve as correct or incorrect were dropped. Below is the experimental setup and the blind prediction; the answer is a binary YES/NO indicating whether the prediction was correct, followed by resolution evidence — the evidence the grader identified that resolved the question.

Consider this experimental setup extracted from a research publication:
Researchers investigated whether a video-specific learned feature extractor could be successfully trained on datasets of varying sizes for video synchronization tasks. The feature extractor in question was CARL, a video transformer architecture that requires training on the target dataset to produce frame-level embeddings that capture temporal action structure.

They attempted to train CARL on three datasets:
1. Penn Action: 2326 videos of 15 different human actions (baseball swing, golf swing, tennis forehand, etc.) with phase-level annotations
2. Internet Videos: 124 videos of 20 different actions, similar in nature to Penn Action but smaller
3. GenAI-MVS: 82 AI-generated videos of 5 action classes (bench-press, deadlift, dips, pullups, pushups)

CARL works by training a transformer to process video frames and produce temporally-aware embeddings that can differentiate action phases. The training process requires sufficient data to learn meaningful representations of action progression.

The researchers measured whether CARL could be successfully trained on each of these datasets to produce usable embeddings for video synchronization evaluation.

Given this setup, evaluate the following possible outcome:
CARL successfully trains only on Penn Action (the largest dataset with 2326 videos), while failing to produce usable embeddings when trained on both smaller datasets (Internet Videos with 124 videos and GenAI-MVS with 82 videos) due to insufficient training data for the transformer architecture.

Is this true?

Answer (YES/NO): YES